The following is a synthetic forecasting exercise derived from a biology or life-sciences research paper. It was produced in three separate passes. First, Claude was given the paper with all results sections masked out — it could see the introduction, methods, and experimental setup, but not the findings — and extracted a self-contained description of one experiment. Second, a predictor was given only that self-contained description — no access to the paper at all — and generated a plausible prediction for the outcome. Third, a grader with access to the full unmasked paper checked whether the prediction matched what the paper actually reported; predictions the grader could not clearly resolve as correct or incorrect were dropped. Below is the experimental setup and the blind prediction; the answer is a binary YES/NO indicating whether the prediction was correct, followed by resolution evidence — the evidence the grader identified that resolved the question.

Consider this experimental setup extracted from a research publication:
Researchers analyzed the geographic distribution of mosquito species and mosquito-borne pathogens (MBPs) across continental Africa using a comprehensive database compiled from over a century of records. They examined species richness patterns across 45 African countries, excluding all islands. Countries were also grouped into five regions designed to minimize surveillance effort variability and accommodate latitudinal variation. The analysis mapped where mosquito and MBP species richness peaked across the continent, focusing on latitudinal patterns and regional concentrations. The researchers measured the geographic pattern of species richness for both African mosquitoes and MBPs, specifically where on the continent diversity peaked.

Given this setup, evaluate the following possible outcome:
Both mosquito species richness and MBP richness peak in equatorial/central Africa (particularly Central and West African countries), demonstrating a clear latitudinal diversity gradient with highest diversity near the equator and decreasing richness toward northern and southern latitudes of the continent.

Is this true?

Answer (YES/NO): NO